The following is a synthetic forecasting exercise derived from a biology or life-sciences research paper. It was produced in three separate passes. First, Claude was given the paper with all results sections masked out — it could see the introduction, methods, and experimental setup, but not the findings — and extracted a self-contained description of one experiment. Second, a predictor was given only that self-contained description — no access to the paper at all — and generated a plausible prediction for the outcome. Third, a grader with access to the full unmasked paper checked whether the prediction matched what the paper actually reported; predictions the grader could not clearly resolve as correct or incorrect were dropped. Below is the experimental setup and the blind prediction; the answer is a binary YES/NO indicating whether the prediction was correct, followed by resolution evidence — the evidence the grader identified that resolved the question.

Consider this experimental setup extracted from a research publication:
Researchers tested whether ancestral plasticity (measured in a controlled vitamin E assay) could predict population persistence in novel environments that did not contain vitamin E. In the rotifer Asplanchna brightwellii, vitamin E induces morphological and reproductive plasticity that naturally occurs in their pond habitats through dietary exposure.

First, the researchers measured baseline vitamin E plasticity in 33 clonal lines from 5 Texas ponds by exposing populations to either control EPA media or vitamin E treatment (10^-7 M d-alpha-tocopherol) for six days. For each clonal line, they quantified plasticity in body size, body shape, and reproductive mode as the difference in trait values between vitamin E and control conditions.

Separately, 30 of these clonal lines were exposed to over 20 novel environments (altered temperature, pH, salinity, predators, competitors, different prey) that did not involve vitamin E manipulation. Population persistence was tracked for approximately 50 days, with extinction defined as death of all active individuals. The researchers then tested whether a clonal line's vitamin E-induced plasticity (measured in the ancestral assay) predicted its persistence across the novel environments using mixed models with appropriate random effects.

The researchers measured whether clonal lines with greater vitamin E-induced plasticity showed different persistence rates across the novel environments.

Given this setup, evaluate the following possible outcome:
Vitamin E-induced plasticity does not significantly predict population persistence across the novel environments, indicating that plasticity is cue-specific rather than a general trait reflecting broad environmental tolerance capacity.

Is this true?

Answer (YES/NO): YES